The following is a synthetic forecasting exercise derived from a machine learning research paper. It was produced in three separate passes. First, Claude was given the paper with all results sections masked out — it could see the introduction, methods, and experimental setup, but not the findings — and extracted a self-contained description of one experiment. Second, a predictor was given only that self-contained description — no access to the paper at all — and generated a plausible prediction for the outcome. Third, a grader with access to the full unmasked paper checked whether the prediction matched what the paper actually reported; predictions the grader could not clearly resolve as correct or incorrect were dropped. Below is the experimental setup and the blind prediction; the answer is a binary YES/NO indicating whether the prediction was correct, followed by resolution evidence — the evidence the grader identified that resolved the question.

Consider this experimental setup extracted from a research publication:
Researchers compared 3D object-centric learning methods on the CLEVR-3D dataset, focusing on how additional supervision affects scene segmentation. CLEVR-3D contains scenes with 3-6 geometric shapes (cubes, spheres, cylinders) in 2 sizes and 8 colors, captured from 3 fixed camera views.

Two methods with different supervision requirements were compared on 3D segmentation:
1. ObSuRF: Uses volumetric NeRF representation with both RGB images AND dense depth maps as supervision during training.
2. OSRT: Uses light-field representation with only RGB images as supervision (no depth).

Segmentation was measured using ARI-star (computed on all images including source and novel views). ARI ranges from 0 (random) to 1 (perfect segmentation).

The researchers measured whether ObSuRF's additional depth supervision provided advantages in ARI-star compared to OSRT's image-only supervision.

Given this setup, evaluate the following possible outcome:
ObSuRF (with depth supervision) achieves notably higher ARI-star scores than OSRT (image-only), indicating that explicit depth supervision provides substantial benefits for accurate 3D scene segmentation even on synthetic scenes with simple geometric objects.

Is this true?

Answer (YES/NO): NO